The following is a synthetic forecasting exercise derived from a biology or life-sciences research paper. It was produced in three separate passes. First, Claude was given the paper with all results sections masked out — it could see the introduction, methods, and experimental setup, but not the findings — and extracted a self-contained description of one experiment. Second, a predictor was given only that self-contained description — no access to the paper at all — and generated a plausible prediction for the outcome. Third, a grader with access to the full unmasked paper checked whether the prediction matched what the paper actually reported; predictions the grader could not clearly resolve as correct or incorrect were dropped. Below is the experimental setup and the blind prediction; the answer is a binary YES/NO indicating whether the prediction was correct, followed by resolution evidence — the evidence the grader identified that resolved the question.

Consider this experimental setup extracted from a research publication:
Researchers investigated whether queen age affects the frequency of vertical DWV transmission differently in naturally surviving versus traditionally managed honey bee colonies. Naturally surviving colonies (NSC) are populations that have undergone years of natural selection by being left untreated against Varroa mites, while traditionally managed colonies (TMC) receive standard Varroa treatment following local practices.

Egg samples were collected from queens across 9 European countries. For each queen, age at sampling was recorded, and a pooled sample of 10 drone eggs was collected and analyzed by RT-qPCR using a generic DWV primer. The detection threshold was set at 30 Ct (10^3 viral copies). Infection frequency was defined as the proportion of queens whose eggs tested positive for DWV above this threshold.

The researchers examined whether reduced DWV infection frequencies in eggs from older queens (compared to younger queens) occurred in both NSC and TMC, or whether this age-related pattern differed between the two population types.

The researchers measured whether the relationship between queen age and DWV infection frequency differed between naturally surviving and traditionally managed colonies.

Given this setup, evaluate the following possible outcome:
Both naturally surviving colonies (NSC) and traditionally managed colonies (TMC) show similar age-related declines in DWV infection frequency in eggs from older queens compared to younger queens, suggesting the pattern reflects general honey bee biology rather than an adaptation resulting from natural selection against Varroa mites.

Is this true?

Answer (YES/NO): NO